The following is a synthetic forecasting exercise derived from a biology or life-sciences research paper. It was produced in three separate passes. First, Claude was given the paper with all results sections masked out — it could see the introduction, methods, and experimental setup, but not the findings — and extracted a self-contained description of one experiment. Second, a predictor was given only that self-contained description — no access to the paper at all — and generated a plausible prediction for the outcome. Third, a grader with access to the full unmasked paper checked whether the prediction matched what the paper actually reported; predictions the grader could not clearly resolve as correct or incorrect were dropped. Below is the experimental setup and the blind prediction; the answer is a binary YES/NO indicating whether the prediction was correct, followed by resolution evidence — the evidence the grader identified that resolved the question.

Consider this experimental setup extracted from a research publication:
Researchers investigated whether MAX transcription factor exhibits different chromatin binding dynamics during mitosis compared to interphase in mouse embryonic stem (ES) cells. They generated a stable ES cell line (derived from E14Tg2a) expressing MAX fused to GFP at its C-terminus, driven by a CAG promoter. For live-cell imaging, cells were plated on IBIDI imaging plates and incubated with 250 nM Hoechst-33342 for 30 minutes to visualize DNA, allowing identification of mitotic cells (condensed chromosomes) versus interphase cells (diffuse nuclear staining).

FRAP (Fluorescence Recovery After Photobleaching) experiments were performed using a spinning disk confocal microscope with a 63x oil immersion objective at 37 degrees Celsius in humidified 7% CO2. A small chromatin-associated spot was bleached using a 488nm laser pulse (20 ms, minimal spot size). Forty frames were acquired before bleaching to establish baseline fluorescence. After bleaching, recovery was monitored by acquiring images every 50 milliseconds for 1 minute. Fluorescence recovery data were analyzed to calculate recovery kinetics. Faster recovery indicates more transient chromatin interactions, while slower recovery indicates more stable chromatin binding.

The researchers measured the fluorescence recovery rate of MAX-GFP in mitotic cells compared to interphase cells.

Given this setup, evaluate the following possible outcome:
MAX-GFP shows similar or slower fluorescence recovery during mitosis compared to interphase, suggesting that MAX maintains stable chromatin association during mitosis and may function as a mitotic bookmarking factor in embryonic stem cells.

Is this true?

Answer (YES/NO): NO